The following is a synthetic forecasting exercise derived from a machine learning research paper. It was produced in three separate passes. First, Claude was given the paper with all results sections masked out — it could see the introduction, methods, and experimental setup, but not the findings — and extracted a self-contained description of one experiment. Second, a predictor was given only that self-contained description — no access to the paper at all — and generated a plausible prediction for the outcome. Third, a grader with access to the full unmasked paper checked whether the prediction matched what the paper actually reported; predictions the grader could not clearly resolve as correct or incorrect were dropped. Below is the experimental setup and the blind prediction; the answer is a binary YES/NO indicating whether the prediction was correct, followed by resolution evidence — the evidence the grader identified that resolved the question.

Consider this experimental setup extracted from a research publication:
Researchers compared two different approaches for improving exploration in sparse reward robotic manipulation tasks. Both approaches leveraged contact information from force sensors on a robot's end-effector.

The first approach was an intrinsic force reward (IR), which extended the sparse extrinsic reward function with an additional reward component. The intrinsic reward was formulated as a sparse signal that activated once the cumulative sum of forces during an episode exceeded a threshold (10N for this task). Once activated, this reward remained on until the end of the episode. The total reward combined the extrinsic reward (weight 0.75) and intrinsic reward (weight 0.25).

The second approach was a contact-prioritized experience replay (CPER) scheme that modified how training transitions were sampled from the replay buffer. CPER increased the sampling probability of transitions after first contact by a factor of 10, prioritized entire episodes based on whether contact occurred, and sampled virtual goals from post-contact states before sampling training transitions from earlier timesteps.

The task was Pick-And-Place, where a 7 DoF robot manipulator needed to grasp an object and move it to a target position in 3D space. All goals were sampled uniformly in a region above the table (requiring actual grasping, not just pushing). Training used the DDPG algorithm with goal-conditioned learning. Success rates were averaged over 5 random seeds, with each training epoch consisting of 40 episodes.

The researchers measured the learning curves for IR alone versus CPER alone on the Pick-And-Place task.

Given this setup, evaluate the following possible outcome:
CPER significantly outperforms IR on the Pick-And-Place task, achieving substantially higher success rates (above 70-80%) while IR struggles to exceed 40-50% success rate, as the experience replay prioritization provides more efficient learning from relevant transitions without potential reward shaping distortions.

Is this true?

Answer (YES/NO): NO